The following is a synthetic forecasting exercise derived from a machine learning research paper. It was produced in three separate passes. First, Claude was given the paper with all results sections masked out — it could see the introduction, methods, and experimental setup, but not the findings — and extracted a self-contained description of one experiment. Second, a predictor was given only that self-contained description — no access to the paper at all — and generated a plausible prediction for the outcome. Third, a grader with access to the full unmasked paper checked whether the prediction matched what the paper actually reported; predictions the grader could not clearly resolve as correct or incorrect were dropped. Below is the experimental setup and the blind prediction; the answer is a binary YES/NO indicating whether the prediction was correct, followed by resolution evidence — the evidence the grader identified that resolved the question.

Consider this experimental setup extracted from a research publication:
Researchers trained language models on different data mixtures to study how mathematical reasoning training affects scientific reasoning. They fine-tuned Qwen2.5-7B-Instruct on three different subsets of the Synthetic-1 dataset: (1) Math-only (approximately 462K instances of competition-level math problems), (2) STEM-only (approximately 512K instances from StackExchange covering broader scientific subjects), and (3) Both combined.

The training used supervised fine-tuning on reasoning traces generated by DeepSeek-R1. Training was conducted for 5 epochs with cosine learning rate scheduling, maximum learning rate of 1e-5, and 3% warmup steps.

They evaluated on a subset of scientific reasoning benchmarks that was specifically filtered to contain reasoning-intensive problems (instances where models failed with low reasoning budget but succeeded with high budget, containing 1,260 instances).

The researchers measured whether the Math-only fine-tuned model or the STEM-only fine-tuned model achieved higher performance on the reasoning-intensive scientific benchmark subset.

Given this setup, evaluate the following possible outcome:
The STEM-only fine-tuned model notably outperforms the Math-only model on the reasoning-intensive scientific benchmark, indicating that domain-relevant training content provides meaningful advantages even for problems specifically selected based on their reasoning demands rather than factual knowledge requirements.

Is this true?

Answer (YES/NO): NO